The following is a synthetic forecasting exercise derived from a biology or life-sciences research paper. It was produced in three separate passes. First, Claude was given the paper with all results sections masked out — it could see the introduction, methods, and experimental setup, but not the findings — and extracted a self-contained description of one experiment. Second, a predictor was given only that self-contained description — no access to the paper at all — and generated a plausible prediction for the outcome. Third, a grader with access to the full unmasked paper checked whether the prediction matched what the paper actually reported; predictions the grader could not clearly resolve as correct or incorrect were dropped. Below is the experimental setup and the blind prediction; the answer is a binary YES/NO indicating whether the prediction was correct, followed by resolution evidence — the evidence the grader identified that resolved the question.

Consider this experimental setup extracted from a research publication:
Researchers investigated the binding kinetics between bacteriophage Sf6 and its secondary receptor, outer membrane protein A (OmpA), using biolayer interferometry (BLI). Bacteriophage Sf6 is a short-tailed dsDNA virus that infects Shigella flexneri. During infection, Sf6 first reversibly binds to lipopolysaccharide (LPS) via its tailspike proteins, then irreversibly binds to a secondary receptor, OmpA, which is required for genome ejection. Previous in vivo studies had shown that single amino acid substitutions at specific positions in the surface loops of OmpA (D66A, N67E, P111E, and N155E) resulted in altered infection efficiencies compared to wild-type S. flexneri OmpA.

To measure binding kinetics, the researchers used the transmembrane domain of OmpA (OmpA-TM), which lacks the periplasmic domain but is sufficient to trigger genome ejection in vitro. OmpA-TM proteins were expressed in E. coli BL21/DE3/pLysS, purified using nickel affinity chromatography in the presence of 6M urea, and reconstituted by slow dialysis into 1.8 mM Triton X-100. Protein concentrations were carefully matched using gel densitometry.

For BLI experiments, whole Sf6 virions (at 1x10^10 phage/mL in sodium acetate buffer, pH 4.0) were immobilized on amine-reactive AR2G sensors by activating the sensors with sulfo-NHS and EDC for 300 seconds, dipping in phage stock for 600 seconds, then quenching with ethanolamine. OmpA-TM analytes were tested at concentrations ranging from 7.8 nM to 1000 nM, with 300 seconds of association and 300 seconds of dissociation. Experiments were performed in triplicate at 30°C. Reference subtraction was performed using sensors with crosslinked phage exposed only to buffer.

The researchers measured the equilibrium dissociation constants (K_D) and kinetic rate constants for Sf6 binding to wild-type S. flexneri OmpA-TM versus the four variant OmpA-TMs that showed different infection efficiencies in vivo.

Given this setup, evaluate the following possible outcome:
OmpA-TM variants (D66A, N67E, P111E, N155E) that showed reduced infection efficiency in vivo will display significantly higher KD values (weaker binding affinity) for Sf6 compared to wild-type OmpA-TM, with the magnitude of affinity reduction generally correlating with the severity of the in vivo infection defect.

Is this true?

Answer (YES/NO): NO